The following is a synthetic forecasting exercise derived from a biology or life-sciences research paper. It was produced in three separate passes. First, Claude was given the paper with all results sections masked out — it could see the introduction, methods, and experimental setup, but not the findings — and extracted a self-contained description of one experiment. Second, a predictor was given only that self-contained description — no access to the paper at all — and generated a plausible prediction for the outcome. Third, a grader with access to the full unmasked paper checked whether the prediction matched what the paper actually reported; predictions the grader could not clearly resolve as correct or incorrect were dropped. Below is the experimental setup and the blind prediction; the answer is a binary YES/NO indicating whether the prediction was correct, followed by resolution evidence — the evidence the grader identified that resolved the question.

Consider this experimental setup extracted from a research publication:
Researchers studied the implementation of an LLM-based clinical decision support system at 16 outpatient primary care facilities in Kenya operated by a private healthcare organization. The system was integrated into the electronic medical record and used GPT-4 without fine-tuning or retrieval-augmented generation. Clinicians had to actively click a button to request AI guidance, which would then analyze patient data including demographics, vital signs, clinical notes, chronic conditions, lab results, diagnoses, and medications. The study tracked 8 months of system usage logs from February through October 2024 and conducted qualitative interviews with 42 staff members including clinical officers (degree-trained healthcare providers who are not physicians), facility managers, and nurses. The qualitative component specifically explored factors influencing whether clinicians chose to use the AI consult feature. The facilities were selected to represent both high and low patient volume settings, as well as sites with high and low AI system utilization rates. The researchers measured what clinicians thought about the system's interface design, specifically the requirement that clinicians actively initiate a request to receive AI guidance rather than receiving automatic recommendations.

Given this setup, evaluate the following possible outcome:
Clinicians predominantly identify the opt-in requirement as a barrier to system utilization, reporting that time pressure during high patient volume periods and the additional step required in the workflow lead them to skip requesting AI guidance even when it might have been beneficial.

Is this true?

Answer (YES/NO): NO